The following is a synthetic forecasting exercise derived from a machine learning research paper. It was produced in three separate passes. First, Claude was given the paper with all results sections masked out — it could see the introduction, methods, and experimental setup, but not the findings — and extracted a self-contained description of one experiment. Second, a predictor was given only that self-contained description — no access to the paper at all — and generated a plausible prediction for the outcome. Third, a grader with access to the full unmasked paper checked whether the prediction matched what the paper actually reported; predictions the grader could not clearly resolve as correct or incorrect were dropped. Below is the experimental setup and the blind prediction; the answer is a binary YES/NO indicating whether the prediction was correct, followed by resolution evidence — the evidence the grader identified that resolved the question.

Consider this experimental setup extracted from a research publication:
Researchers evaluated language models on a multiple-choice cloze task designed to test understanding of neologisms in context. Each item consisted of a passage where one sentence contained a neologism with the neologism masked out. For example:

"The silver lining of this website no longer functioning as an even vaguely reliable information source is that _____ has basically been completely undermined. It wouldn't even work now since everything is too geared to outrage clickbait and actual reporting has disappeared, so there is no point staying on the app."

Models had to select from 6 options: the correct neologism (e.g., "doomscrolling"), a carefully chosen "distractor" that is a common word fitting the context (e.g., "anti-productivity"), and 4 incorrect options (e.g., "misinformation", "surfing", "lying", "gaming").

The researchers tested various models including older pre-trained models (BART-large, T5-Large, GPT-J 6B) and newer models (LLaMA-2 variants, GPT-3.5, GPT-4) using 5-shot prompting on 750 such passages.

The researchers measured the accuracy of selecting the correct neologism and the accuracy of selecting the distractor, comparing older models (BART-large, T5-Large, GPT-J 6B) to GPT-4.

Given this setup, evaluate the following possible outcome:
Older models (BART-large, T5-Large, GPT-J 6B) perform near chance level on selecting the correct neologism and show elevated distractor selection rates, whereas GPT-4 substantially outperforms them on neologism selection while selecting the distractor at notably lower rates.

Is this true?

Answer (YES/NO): NO